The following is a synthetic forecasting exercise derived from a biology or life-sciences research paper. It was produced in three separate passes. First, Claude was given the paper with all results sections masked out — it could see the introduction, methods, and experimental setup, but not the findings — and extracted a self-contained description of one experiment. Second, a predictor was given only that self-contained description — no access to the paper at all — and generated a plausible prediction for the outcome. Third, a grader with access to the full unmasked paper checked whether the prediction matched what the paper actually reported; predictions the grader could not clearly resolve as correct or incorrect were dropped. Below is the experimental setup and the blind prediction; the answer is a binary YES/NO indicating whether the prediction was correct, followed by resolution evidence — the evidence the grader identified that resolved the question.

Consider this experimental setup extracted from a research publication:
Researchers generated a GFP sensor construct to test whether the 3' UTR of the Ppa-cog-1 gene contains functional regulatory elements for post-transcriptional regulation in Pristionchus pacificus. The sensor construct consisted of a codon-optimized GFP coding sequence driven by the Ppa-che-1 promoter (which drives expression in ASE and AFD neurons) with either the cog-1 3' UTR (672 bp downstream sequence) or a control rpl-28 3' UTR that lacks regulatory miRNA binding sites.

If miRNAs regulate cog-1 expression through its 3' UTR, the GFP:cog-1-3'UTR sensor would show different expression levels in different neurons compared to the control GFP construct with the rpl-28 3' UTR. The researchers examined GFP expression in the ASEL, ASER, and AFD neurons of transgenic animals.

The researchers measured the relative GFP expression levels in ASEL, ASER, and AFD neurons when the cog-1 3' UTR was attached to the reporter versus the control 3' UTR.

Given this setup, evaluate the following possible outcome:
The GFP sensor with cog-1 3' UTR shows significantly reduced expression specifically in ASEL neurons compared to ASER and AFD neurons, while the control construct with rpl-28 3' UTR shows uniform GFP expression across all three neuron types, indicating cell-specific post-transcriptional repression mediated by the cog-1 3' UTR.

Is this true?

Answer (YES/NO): YES